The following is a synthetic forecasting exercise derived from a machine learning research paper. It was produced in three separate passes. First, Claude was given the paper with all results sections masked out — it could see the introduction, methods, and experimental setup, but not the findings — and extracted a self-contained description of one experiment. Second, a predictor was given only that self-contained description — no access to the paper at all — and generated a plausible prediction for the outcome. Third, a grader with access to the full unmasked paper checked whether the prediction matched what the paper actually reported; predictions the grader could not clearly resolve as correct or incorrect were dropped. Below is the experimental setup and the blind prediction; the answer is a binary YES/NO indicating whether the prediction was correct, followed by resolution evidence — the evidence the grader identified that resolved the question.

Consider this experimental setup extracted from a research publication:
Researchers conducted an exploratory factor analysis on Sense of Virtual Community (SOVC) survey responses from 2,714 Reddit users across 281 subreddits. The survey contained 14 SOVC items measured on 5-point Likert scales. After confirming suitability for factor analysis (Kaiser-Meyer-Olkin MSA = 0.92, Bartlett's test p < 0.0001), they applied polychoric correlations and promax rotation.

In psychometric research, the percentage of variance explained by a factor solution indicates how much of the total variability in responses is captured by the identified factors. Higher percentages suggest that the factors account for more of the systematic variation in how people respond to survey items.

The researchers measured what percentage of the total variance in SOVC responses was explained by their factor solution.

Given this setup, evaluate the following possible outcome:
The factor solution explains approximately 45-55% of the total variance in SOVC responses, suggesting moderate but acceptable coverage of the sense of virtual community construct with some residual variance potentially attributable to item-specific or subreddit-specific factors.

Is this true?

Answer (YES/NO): NO